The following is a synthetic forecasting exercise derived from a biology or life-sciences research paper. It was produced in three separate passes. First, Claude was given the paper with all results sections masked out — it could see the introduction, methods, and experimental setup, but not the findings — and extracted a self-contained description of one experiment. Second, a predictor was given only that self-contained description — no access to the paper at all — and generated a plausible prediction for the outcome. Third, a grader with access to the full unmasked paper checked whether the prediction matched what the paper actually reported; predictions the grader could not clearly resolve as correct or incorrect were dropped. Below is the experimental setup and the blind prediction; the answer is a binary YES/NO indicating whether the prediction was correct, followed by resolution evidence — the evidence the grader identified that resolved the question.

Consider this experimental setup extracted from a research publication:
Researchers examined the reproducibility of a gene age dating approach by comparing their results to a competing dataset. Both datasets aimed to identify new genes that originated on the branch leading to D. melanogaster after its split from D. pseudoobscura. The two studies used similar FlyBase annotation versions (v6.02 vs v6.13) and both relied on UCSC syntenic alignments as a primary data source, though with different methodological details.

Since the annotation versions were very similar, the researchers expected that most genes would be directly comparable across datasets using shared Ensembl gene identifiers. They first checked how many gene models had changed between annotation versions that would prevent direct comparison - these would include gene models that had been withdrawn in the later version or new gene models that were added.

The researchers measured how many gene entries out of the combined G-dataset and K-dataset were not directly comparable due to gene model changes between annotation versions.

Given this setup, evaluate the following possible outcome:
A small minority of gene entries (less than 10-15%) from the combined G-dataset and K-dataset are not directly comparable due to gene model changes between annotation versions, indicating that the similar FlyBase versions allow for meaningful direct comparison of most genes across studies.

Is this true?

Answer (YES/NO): YES